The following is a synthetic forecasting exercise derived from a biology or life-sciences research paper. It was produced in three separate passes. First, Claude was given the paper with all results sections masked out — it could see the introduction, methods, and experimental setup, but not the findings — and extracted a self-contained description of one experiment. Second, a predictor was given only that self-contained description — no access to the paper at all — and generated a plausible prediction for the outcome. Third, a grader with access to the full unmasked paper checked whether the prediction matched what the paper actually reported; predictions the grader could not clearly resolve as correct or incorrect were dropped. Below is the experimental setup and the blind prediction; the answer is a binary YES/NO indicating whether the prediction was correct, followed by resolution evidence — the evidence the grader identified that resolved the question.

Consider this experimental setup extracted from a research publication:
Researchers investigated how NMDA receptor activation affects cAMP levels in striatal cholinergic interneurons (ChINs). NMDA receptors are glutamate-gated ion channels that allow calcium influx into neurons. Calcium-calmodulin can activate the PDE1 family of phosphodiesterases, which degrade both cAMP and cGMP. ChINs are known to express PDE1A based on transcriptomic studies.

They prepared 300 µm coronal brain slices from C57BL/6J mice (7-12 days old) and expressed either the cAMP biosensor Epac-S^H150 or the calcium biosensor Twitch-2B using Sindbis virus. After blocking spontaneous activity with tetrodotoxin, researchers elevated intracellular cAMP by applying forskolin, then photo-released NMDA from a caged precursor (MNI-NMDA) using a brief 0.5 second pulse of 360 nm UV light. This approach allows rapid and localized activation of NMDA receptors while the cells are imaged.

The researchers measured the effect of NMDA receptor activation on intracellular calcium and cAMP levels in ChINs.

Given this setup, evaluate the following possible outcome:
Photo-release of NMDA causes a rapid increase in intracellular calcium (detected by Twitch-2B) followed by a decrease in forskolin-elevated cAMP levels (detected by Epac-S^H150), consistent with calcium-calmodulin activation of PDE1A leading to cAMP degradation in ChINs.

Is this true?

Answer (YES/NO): YES